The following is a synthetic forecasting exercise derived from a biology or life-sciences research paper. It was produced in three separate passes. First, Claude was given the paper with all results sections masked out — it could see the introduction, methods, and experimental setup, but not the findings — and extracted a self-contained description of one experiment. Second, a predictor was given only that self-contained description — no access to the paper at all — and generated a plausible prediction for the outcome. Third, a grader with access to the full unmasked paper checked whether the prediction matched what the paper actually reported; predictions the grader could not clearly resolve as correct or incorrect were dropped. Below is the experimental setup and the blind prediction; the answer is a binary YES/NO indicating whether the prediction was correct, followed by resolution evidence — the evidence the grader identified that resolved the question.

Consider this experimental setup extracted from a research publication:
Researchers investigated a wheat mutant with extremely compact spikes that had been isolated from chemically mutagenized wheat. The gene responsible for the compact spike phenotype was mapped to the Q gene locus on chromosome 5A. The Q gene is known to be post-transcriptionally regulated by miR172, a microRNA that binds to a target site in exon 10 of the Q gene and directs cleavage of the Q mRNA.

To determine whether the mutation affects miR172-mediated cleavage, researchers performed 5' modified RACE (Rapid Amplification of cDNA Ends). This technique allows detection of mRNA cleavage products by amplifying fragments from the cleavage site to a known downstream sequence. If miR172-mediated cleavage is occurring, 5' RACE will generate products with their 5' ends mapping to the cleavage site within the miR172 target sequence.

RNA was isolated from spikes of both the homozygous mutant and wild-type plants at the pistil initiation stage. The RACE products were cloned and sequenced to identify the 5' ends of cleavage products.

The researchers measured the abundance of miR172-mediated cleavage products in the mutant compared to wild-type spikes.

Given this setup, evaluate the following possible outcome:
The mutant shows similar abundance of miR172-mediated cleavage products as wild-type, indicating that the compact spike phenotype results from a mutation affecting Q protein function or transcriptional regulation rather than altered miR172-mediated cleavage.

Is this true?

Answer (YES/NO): NO